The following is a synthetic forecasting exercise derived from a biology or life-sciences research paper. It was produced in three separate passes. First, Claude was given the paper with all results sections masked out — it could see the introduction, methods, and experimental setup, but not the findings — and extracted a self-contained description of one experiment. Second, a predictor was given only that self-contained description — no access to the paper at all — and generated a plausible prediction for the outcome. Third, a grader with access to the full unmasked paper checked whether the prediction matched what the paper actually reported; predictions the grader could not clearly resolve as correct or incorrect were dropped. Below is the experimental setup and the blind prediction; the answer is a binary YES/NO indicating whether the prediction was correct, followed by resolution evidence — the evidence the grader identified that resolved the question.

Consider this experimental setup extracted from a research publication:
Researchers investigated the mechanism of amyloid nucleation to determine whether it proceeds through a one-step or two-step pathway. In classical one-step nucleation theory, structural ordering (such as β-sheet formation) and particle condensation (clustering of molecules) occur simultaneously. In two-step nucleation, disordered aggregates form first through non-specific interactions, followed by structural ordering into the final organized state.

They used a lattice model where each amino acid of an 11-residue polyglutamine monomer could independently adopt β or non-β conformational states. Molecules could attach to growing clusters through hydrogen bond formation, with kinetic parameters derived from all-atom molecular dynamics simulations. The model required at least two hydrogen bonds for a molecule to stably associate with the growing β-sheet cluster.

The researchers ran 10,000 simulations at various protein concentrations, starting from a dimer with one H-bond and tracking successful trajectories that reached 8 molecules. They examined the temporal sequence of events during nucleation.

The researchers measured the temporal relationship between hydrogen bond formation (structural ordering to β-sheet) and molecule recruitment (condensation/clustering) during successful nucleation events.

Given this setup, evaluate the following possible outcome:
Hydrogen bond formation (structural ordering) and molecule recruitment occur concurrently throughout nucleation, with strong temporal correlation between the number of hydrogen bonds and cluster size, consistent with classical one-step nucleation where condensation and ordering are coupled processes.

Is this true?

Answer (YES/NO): NO